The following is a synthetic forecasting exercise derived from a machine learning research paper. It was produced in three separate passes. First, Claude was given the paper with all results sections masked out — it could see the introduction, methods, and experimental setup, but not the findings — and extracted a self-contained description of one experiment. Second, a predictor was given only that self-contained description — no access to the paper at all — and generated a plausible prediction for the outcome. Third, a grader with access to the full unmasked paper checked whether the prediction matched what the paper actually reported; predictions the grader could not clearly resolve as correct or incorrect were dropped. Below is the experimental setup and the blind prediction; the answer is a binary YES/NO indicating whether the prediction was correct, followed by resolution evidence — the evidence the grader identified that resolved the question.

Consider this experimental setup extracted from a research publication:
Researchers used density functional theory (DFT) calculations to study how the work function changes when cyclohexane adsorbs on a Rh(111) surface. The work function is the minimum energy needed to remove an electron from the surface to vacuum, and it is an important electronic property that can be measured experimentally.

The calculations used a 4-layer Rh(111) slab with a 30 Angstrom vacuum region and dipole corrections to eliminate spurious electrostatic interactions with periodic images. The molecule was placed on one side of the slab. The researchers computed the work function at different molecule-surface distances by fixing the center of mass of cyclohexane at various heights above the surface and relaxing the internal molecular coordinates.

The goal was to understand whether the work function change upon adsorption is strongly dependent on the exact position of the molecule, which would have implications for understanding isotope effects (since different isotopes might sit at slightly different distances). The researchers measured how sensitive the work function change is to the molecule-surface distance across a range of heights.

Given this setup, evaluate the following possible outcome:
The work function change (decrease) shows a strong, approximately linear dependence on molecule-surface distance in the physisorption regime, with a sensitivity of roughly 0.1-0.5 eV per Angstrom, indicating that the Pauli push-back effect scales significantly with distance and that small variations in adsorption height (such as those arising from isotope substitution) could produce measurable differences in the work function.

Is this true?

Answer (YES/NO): NO